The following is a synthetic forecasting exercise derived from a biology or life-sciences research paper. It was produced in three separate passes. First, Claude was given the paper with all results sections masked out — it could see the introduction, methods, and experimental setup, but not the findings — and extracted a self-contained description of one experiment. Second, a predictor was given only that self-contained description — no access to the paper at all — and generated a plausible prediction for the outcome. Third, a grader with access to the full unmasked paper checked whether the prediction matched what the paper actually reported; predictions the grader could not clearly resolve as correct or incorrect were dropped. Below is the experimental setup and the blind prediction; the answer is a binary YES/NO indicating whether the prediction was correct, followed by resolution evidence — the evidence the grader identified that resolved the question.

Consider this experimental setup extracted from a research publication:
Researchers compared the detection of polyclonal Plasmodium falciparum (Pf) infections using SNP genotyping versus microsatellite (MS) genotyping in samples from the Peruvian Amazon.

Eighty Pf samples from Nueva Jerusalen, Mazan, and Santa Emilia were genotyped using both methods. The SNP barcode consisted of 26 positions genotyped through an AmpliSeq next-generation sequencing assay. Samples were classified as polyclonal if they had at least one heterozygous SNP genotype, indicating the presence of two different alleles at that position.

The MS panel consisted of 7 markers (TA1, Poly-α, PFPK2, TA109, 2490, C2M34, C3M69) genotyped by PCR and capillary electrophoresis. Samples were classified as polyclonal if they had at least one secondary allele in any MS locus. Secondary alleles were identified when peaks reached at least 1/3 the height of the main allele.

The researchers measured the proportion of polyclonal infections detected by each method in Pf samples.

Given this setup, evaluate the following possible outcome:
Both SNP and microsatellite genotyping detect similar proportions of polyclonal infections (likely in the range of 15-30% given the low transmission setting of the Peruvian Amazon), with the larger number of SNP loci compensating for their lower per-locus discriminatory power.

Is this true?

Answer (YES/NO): NO